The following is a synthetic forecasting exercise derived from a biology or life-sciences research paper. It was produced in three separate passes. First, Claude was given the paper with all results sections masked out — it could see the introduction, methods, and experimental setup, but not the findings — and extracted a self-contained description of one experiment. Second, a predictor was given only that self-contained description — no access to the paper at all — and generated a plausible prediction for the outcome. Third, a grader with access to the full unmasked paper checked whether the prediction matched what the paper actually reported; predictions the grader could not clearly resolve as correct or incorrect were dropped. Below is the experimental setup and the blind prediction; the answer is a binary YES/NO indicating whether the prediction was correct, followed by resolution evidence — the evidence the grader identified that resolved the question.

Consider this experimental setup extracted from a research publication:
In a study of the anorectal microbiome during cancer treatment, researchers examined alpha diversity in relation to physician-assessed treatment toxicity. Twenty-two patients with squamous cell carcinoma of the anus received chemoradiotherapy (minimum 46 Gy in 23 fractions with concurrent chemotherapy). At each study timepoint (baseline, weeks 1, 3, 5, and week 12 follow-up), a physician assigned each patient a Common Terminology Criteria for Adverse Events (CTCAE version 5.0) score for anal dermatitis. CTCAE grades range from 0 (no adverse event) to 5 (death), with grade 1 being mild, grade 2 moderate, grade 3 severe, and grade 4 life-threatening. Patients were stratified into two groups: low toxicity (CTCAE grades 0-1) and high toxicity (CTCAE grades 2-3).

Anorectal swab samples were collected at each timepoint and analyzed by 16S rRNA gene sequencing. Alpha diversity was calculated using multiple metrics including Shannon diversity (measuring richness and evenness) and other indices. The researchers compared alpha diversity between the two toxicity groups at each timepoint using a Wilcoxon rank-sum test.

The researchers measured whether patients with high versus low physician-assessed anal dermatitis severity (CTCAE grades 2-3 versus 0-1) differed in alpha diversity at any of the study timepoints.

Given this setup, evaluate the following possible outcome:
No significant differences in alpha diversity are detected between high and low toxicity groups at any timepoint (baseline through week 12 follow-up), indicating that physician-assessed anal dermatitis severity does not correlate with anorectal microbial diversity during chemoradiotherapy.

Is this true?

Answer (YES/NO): NO